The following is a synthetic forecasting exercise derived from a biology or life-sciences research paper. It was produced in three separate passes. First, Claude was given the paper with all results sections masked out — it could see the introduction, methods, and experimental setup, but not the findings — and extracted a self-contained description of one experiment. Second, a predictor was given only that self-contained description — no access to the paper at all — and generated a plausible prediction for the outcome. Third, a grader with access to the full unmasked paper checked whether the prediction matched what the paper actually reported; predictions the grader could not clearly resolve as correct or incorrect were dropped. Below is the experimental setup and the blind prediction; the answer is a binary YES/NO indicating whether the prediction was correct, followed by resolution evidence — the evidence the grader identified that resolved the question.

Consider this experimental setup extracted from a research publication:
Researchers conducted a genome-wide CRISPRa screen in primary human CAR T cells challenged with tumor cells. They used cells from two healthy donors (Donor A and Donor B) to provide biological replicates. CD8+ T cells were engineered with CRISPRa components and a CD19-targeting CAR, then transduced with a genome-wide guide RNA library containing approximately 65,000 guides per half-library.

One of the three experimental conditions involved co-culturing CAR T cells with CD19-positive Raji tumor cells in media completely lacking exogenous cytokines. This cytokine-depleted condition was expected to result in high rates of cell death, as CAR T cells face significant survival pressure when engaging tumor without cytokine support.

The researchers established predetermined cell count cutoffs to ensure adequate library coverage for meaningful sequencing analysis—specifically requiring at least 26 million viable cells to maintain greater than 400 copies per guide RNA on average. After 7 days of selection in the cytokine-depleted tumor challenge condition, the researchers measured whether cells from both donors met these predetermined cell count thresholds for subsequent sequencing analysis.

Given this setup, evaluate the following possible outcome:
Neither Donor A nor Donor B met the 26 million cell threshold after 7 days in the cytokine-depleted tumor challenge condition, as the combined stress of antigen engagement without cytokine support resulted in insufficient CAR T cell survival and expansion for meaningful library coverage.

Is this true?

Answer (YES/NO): NO